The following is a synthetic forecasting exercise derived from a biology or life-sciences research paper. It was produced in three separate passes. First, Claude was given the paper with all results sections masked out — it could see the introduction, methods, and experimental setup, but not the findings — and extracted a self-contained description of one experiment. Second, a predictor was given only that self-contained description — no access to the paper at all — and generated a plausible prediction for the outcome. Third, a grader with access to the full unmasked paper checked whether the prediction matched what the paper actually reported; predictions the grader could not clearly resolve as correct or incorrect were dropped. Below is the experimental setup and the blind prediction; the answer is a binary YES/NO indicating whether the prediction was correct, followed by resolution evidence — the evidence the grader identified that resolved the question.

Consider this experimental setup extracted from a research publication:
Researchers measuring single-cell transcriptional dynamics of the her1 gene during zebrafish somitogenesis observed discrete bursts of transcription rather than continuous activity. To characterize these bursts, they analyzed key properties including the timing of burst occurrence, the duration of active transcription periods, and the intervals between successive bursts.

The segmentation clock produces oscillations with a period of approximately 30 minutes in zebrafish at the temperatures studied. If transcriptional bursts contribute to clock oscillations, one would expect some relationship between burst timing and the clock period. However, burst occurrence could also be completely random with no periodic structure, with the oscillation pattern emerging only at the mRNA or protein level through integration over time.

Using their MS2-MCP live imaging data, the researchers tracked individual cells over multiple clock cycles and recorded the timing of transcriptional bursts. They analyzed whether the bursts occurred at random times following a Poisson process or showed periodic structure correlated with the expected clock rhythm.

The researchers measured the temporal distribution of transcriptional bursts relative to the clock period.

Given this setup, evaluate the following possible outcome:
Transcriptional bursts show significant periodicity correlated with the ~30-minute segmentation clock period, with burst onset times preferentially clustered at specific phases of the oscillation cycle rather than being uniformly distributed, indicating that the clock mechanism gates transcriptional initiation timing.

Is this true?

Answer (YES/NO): NO